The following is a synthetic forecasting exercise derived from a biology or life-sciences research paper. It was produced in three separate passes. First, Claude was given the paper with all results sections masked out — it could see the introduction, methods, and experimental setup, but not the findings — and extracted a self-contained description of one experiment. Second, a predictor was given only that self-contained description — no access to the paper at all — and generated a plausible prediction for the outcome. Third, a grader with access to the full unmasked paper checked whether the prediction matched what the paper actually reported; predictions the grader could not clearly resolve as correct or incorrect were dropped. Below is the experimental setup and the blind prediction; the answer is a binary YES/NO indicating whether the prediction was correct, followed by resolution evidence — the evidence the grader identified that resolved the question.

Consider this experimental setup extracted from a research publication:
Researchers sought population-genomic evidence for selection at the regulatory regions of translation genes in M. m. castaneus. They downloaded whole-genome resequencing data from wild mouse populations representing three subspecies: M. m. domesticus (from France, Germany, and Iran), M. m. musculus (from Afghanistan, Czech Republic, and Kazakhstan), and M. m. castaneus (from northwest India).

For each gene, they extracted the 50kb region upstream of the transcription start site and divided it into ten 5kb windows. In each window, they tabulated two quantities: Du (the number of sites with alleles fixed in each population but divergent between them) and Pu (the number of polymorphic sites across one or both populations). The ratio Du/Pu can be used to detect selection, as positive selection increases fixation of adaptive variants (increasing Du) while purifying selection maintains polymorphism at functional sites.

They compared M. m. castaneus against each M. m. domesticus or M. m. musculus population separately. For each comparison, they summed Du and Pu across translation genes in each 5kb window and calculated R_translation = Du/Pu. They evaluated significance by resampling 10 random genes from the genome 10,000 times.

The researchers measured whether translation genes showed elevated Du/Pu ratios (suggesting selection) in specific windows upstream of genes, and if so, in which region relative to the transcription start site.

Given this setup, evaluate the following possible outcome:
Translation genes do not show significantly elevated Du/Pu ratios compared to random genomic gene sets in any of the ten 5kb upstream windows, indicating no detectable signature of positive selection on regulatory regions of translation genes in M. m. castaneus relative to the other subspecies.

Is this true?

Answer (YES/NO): NO